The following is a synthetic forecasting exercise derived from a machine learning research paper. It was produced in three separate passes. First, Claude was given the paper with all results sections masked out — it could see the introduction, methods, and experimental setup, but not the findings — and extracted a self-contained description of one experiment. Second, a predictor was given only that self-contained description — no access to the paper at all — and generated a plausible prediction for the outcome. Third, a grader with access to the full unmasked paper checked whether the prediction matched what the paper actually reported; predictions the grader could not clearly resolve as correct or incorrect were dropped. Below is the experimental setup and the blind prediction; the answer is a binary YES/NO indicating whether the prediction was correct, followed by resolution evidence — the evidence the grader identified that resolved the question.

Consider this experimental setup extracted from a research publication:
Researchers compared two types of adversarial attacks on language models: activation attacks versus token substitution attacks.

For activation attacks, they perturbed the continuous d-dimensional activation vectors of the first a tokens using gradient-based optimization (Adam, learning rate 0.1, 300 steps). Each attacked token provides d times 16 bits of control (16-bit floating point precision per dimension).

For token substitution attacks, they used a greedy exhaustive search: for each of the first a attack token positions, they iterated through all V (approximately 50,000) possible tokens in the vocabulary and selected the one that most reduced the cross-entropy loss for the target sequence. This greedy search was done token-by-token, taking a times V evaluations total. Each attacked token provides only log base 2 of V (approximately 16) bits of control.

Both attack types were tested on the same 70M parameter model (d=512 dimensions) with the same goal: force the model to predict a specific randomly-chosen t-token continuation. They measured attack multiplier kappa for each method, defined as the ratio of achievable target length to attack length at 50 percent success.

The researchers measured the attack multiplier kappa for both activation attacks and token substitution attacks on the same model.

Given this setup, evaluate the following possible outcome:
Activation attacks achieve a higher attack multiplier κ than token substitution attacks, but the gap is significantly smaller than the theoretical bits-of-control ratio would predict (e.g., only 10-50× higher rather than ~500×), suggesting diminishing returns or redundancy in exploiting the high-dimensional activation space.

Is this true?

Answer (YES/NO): NO